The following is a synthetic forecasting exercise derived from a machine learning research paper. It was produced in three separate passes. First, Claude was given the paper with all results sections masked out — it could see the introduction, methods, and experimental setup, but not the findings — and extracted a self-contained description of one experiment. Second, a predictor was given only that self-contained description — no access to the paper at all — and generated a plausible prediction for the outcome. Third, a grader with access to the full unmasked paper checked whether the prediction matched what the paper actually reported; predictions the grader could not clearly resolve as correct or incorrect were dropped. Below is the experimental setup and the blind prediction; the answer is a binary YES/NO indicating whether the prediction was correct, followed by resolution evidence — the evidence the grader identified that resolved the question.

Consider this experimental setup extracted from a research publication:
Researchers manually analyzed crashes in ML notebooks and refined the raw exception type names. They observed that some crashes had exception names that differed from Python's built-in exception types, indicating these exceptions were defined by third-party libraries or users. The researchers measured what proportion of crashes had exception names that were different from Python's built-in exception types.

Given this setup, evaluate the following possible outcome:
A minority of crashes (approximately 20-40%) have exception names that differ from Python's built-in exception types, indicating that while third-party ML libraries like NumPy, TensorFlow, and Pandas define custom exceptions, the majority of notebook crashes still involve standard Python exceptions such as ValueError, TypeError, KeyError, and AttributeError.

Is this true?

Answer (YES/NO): NO